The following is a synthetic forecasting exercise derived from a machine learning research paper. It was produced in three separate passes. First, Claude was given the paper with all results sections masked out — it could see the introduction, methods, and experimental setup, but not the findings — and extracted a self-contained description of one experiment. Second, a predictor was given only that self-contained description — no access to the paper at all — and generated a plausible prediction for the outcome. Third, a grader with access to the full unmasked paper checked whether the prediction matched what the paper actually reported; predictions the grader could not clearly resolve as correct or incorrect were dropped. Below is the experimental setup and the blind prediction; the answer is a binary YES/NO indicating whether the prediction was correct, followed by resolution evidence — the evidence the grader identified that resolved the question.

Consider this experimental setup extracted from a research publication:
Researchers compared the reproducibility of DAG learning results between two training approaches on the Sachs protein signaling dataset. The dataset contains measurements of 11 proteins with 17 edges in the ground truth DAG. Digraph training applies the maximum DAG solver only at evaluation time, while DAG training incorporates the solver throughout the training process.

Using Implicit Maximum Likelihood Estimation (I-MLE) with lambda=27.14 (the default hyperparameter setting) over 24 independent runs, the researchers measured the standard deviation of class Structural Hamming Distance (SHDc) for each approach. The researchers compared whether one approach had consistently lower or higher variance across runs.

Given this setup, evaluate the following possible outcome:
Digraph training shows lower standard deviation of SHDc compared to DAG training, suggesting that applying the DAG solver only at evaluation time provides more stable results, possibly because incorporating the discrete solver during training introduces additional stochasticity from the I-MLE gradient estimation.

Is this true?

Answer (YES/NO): NO